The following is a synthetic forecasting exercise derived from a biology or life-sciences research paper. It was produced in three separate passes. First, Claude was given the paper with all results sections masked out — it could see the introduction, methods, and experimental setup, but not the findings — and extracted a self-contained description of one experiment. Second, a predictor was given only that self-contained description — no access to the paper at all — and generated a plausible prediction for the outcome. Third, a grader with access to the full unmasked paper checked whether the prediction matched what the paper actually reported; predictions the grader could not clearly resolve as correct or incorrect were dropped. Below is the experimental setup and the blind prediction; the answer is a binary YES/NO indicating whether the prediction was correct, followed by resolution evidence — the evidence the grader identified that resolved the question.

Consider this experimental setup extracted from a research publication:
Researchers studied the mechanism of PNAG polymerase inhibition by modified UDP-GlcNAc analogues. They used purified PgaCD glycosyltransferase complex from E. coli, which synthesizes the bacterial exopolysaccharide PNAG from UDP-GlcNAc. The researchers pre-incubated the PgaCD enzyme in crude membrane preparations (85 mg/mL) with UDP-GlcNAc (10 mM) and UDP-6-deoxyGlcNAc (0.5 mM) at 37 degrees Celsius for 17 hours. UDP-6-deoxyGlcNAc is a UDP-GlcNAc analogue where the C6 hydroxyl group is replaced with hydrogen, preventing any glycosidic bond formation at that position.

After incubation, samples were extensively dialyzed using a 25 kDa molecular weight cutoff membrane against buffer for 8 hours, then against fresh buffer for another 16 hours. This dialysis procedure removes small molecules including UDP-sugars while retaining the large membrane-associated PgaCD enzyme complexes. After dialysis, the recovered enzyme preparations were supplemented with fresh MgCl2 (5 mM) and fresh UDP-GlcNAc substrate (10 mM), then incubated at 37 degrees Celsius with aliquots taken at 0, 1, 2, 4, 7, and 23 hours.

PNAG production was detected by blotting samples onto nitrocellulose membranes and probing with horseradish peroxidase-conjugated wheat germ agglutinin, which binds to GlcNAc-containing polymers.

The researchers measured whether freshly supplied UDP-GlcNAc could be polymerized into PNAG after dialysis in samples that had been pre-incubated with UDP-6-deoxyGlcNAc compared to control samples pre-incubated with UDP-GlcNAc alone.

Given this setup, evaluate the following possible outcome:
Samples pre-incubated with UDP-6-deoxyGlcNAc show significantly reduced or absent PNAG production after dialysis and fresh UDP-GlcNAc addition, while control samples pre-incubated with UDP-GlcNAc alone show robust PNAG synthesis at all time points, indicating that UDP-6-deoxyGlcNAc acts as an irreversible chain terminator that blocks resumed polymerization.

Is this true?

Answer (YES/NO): YES